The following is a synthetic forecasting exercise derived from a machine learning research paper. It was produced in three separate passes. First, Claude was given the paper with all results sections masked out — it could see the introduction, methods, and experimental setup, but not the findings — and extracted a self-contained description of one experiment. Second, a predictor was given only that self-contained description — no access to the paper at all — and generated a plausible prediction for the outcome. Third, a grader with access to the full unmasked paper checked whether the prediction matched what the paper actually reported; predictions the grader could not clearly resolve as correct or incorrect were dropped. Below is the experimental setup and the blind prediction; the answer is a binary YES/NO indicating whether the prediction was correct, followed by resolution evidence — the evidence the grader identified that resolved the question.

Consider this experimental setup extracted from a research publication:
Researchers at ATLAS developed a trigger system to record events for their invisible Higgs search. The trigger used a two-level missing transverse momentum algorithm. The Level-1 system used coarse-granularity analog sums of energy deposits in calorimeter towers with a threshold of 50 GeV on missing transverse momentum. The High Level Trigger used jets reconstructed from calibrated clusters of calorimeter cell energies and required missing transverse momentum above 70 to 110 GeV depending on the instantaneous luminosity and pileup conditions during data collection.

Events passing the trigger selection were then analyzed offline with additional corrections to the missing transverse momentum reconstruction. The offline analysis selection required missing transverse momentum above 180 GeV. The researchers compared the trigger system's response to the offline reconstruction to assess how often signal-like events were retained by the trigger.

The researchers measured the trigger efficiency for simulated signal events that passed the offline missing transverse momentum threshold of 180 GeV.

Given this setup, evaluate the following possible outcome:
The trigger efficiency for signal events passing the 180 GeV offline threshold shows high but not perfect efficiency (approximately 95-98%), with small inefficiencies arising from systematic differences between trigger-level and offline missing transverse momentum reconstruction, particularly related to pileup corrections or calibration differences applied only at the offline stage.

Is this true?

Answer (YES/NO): YES